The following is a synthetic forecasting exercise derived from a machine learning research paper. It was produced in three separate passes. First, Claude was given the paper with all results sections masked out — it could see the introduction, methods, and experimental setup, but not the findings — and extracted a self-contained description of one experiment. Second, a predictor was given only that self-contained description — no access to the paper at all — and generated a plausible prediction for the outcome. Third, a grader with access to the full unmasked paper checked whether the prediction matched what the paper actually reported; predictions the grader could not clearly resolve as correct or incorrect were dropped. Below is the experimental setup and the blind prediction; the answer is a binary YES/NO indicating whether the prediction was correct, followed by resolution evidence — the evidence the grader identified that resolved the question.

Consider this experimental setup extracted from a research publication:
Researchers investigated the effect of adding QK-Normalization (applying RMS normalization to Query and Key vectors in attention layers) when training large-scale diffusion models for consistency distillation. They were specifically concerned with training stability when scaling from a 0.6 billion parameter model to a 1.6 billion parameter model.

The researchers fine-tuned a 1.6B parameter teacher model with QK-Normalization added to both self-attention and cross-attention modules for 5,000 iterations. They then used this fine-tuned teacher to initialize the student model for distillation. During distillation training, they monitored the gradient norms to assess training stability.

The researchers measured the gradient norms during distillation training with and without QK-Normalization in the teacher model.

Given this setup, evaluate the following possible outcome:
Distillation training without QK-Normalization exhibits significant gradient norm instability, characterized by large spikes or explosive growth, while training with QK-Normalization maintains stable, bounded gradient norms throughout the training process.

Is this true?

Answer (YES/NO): YES